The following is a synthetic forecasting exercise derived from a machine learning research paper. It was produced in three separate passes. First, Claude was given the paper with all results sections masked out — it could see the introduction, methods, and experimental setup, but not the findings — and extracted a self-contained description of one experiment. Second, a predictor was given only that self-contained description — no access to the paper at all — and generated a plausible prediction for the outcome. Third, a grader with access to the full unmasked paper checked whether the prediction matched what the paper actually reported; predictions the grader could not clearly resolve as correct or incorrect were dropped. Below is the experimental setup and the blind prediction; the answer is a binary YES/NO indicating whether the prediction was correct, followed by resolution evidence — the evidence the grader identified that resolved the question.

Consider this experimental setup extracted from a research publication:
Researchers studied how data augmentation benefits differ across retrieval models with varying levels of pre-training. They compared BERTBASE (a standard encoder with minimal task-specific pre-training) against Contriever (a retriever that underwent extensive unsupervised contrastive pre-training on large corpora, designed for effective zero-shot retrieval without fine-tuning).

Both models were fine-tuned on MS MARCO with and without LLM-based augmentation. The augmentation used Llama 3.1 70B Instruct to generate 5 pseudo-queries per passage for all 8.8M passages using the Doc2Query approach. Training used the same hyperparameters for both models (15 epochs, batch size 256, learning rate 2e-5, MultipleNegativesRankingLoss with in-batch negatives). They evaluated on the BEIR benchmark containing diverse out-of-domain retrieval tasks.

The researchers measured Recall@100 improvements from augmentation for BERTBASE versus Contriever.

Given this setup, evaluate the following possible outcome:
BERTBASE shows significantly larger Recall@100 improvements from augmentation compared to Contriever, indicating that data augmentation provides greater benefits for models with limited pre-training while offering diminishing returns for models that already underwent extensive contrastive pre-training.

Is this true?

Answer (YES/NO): YES